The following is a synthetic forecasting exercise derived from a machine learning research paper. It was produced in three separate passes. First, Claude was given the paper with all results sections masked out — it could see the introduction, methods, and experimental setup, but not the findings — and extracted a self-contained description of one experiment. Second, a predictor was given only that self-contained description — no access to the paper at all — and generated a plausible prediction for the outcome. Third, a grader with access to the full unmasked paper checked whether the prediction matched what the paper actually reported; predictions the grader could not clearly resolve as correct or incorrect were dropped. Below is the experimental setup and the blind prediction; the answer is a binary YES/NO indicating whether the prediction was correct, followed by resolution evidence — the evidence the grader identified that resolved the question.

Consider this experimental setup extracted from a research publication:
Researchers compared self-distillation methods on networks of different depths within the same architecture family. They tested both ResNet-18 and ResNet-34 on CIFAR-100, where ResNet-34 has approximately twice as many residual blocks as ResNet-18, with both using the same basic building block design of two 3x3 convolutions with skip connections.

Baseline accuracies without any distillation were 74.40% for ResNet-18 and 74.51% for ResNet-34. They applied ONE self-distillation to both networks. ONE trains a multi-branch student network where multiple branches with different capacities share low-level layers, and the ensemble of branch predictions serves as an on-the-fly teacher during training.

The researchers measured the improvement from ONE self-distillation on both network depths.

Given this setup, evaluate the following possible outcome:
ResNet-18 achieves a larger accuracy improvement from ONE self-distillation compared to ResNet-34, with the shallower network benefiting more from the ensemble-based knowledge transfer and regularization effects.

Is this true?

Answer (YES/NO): NO